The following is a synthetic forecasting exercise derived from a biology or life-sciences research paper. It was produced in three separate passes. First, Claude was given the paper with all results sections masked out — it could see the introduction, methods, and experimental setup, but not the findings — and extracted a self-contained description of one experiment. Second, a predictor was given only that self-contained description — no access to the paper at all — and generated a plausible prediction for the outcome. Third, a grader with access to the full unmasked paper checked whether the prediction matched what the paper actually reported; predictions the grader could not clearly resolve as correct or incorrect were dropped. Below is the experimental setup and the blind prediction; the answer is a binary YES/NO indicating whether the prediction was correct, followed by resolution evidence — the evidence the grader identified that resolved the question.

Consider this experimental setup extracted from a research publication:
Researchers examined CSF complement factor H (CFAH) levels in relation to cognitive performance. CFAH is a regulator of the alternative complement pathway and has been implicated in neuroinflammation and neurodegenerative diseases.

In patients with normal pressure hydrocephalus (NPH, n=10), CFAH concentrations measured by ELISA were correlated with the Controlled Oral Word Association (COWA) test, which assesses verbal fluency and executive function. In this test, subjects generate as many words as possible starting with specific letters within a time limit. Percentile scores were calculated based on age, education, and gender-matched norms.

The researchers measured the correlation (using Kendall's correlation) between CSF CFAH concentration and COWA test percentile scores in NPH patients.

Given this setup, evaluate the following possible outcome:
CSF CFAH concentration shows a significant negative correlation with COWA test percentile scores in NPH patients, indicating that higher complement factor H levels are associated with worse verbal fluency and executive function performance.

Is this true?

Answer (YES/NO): YES